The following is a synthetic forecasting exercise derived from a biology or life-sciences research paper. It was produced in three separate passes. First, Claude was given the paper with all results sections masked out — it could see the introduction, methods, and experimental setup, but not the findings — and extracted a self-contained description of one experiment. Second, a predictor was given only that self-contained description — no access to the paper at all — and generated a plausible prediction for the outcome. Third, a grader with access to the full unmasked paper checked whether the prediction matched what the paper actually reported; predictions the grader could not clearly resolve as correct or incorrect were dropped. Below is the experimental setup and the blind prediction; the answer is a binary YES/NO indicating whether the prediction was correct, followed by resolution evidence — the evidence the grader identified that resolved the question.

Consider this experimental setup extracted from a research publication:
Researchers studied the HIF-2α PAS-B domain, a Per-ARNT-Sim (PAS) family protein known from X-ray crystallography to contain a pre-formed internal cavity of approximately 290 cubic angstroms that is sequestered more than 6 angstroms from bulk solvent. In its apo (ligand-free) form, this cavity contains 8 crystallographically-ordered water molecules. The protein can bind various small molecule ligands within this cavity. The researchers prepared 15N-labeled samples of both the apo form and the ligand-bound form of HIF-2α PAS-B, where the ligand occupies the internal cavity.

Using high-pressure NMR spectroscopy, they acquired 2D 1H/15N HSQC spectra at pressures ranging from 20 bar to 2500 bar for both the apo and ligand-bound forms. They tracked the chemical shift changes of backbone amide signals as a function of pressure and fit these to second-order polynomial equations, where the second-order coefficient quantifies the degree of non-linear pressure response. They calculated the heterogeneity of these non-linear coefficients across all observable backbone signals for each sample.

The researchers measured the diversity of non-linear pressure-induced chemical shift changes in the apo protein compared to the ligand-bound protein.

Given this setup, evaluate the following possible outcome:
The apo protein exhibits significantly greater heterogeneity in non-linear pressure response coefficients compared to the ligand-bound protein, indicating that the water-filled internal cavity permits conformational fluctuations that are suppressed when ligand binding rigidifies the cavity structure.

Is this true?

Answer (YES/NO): YES